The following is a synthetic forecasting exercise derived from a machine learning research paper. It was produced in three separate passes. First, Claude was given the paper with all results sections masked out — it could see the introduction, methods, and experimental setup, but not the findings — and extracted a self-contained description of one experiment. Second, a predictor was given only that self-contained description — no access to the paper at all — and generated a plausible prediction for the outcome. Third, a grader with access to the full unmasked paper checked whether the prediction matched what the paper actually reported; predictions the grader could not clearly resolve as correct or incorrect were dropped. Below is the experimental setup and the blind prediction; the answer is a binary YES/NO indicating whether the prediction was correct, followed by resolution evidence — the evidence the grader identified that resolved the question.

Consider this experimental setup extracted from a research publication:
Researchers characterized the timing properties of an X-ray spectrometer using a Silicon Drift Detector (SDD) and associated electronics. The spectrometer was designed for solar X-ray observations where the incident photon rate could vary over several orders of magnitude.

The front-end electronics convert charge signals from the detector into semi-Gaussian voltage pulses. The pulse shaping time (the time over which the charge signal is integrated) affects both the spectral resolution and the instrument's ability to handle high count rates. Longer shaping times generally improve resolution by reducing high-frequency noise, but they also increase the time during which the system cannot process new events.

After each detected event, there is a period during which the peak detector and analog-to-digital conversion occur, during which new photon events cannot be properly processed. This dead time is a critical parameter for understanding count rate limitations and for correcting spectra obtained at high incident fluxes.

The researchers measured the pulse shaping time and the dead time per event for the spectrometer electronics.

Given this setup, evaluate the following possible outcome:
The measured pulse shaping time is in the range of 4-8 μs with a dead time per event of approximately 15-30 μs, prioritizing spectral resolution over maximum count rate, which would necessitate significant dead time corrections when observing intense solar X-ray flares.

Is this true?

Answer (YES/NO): NO